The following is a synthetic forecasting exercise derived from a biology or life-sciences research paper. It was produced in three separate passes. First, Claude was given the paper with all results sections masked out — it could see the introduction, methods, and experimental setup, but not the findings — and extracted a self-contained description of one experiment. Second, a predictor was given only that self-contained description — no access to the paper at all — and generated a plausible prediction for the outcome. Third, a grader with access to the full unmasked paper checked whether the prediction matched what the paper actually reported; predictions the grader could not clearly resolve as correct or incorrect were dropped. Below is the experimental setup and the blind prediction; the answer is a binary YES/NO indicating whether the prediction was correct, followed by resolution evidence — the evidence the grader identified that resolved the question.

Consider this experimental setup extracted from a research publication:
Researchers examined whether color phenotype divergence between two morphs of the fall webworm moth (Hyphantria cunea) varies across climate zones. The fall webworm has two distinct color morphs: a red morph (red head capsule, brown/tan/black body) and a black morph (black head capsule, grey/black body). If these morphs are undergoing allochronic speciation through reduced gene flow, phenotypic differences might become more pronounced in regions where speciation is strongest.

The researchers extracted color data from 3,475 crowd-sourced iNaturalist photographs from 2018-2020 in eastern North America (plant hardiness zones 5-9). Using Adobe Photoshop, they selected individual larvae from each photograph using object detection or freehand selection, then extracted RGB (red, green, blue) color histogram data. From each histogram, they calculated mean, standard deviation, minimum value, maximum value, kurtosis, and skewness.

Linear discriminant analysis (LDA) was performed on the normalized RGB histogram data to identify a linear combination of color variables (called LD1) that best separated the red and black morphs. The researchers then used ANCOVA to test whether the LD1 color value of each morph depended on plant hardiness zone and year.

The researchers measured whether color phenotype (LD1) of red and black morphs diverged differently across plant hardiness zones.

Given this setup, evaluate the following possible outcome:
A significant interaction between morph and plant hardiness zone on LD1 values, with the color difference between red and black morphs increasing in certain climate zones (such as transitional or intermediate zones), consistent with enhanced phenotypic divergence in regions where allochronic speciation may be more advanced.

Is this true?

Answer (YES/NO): NO